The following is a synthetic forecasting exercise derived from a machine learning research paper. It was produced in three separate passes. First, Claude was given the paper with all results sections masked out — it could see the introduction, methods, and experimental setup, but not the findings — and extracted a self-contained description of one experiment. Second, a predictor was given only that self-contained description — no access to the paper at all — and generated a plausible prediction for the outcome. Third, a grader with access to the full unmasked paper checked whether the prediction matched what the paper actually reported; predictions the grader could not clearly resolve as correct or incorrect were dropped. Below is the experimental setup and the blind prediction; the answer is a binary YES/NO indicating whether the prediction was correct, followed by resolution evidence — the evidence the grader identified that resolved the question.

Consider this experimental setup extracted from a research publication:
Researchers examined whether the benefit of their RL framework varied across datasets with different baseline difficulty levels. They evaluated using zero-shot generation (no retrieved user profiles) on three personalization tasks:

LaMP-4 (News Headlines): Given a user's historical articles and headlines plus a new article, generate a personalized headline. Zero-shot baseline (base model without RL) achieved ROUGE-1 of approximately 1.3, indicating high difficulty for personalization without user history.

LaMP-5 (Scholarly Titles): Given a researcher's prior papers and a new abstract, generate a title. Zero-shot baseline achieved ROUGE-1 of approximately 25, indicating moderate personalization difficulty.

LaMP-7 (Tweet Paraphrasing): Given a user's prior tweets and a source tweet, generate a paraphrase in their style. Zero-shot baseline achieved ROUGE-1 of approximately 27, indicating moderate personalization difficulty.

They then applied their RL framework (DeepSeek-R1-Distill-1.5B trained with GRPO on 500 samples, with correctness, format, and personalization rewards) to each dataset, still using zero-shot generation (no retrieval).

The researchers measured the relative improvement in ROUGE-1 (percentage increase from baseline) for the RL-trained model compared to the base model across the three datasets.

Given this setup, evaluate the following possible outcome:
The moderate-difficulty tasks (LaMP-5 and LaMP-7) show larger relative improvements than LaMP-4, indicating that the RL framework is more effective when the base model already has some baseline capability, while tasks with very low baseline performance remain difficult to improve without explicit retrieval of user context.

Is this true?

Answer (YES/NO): NO